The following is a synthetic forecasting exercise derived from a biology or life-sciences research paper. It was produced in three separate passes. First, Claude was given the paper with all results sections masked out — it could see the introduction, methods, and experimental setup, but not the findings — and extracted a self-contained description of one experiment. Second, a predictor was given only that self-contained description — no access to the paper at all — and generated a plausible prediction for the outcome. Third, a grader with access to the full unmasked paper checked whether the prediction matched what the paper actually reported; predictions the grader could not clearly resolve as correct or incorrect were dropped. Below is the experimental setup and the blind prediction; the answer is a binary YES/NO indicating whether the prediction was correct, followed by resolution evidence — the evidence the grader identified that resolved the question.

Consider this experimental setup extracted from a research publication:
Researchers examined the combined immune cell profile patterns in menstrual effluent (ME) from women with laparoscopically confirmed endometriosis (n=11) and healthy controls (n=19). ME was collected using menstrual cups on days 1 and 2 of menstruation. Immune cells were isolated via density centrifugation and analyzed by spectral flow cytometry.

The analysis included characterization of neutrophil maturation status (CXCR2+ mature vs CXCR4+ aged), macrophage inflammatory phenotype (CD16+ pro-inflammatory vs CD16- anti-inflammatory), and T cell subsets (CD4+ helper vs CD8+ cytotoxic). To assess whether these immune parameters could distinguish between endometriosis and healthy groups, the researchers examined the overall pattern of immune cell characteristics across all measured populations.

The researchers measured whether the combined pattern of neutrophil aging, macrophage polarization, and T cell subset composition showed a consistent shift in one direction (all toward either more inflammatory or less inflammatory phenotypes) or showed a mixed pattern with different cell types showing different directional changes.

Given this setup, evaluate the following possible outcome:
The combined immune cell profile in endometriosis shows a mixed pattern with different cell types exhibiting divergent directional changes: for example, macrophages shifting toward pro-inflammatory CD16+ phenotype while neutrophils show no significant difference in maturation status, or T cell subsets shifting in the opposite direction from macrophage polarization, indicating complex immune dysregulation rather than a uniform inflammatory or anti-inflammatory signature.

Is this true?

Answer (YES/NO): YES